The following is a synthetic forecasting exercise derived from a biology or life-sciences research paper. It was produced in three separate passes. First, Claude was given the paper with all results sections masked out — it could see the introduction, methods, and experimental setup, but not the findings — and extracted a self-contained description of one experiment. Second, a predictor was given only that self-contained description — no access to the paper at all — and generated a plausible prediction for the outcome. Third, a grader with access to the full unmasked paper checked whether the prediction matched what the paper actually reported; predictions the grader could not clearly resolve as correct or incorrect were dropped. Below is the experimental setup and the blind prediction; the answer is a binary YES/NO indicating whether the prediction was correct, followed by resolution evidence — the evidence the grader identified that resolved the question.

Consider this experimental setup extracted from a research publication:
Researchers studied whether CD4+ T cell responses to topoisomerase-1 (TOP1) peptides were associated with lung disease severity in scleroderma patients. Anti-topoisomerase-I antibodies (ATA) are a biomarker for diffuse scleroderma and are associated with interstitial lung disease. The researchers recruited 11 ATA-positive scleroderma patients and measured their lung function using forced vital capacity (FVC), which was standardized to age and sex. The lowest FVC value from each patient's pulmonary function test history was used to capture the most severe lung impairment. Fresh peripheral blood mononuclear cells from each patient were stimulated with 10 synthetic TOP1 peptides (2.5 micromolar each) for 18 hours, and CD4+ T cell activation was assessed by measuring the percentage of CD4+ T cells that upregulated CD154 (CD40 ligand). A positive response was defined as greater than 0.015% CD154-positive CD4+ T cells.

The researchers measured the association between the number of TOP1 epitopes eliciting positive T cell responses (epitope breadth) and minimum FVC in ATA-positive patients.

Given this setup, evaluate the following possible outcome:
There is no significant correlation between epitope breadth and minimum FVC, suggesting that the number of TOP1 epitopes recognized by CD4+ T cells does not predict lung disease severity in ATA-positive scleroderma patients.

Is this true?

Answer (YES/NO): NO